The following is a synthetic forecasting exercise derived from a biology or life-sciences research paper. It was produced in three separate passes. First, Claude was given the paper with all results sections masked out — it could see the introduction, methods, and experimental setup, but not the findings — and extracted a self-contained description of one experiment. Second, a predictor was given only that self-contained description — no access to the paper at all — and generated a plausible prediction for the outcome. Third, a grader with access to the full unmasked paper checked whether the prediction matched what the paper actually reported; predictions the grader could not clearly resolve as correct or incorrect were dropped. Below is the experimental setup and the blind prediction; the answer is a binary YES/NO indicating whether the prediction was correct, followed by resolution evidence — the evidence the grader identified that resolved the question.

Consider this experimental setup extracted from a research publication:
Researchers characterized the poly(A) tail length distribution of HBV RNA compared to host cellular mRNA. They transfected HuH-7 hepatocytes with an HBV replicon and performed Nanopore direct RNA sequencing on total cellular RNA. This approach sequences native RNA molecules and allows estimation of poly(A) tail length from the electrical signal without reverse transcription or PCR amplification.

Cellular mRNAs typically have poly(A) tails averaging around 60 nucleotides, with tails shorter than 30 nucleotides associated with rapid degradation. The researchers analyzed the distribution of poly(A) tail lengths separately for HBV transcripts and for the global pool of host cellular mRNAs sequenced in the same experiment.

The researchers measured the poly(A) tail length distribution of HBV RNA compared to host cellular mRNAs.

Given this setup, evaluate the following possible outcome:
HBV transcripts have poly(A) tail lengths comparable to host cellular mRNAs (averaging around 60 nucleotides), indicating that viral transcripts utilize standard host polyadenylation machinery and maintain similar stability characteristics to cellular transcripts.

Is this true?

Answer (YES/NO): NO